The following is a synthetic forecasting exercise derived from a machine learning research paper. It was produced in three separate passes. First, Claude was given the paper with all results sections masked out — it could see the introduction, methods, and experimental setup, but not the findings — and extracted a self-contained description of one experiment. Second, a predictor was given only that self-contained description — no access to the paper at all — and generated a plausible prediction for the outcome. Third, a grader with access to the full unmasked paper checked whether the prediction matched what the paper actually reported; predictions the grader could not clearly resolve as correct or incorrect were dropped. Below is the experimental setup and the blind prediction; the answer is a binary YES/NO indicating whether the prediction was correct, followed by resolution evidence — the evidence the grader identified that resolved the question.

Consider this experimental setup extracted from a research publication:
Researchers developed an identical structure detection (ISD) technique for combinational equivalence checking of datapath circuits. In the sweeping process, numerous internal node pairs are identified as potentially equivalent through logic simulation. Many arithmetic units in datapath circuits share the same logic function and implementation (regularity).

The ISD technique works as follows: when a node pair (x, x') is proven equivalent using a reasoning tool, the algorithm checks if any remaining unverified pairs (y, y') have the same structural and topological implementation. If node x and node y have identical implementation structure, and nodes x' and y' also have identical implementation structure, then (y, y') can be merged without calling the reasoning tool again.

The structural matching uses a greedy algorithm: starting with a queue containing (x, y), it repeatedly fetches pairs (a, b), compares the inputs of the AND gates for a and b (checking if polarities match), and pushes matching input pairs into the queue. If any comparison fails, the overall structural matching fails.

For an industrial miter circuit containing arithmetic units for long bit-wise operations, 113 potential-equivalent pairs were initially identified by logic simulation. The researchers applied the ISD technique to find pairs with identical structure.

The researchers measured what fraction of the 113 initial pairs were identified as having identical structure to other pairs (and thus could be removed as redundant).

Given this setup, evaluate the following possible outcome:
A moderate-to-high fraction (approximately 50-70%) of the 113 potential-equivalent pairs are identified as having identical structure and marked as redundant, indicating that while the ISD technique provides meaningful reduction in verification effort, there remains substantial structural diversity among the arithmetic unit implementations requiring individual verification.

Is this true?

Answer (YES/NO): YES